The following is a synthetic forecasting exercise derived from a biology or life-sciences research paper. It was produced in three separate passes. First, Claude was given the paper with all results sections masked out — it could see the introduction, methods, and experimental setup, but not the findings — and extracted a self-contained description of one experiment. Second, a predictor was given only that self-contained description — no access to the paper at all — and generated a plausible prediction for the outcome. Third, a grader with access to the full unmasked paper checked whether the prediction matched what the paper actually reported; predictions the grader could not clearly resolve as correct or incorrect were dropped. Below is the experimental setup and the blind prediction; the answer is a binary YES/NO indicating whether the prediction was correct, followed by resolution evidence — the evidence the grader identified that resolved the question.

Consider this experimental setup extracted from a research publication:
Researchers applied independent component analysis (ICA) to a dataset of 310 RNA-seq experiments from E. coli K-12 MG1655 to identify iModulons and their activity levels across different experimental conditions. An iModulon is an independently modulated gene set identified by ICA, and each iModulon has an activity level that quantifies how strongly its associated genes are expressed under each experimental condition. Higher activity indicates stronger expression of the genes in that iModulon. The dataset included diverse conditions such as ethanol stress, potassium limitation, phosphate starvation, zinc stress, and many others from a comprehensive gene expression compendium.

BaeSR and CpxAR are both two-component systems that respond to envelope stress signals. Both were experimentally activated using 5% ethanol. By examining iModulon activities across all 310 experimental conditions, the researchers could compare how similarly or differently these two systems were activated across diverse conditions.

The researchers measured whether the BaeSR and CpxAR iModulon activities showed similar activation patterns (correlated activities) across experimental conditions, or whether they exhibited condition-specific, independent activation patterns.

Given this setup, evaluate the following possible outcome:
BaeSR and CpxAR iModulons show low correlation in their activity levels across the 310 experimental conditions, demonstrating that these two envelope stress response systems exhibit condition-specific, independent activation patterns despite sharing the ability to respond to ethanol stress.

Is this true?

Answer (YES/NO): NO